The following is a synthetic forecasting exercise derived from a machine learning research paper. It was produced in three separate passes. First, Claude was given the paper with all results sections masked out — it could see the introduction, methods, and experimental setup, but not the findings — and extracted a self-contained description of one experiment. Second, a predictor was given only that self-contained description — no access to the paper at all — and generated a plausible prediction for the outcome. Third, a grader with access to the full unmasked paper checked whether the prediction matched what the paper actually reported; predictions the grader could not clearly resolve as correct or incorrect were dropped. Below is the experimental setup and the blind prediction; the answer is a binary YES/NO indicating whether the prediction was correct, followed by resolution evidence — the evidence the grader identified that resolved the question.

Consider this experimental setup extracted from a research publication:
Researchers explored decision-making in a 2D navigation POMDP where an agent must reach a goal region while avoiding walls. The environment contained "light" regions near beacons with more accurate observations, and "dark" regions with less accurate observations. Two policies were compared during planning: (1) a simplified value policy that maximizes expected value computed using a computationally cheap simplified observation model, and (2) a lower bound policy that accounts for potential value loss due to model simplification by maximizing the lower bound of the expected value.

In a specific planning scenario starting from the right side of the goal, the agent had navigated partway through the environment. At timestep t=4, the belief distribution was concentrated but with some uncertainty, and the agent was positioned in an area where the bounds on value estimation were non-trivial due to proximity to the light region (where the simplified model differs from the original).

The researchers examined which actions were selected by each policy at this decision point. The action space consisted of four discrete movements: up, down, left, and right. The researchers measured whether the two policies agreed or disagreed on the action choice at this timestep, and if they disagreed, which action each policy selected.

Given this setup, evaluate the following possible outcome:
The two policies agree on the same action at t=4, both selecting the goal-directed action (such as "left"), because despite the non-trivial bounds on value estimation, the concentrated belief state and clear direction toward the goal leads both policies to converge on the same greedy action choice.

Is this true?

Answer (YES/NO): NO